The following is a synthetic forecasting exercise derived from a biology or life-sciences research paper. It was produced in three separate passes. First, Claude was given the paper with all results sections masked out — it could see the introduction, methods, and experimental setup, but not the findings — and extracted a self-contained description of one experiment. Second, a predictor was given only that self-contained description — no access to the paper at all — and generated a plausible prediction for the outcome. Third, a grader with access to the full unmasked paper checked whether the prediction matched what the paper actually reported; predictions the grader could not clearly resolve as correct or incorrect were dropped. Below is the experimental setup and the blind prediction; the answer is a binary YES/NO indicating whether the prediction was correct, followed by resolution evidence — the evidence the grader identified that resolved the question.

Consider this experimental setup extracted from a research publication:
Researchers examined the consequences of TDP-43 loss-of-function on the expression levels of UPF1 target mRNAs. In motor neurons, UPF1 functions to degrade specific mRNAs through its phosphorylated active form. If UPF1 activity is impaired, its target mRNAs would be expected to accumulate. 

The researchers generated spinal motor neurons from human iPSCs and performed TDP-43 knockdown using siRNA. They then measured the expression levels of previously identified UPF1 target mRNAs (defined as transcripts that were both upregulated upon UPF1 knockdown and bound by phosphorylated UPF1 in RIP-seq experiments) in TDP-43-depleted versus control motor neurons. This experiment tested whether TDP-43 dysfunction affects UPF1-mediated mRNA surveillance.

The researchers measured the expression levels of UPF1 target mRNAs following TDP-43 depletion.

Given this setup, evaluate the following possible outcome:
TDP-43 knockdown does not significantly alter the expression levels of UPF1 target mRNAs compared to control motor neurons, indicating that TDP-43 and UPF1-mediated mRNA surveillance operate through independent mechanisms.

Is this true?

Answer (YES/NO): NO